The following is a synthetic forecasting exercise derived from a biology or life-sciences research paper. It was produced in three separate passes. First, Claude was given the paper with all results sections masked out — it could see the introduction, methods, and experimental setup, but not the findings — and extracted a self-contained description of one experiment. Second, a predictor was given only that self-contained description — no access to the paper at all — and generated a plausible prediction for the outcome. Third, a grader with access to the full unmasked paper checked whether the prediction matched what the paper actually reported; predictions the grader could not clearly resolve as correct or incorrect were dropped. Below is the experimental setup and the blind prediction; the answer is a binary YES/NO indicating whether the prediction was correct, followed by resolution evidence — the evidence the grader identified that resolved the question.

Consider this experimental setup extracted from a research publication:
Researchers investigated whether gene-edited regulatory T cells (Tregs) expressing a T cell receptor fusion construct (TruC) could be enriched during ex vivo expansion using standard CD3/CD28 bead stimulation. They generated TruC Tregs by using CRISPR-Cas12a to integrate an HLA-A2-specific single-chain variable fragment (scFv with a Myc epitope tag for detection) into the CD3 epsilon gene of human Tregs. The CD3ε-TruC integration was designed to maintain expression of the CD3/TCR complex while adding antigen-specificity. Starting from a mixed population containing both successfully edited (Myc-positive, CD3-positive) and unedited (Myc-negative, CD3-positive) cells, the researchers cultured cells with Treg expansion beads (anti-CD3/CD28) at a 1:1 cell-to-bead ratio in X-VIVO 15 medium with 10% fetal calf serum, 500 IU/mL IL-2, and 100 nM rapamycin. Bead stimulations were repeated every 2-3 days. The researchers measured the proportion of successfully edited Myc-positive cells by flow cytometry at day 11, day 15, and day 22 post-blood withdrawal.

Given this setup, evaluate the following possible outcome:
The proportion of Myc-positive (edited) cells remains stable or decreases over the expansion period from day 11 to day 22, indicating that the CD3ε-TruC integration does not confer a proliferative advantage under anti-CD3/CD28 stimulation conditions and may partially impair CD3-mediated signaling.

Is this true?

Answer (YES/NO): NO